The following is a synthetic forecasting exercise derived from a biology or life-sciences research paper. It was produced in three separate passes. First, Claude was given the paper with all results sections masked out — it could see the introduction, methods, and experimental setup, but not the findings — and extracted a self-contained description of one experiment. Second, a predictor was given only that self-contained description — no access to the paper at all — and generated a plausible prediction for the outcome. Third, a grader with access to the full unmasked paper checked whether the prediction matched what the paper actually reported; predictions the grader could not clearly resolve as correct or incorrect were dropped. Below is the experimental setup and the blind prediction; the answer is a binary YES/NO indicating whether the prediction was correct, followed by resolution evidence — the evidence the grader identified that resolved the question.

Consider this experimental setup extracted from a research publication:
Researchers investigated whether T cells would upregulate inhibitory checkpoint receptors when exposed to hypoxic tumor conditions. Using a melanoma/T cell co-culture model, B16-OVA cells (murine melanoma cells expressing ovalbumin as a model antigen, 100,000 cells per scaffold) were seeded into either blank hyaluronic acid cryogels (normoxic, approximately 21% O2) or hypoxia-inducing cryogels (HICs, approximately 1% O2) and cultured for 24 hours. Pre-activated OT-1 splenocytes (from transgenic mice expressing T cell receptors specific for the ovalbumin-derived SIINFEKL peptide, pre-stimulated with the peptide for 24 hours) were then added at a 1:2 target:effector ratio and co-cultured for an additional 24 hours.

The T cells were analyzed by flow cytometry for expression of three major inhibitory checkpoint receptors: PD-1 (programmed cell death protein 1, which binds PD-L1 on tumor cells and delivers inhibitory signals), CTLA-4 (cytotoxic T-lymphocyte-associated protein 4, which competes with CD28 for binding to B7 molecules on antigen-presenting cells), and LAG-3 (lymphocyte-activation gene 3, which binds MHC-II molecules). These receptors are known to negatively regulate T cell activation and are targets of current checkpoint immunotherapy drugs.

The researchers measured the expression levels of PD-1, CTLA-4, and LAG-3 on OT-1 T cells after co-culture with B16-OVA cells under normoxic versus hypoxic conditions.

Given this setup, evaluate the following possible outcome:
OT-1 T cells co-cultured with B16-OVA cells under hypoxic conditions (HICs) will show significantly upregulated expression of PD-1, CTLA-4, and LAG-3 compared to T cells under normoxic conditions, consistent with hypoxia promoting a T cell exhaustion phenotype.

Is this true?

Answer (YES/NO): NO